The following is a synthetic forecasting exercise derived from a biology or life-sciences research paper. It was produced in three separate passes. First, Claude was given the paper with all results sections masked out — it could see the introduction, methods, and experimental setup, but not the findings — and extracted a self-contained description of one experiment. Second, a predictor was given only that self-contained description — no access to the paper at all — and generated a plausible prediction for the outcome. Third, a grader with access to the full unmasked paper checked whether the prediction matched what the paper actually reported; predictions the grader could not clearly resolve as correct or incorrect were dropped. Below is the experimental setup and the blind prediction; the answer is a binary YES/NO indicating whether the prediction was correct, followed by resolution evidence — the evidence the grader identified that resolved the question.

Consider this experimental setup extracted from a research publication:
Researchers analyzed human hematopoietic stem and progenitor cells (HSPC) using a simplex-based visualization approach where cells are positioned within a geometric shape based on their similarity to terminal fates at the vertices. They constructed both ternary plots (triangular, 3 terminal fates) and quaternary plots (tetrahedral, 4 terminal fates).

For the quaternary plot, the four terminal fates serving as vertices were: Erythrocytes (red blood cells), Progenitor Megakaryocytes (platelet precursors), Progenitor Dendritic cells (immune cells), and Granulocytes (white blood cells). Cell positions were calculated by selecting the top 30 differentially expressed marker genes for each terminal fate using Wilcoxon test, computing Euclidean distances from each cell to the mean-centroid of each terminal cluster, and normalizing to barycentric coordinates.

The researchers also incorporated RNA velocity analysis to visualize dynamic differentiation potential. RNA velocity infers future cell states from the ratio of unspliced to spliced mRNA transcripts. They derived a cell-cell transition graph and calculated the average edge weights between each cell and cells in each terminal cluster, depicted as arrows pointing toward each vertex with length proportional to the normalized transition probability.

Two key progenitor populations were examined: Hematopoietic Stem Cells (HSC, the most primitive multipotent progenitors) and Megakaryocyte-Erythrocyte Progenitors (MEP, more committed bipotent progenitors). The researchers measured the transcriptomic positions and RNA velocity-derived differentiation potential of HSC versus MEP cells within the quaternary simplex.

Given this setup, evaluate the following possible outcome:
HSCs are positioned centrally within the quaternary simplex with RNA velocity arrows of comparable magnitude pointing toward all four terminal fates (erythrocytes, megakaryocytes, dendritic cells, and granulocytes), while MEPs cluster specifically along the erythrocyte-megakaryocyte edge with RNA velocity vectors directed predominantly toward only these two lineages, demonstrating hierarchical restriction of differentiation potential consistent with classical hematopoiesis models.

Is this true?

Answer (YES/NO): NO